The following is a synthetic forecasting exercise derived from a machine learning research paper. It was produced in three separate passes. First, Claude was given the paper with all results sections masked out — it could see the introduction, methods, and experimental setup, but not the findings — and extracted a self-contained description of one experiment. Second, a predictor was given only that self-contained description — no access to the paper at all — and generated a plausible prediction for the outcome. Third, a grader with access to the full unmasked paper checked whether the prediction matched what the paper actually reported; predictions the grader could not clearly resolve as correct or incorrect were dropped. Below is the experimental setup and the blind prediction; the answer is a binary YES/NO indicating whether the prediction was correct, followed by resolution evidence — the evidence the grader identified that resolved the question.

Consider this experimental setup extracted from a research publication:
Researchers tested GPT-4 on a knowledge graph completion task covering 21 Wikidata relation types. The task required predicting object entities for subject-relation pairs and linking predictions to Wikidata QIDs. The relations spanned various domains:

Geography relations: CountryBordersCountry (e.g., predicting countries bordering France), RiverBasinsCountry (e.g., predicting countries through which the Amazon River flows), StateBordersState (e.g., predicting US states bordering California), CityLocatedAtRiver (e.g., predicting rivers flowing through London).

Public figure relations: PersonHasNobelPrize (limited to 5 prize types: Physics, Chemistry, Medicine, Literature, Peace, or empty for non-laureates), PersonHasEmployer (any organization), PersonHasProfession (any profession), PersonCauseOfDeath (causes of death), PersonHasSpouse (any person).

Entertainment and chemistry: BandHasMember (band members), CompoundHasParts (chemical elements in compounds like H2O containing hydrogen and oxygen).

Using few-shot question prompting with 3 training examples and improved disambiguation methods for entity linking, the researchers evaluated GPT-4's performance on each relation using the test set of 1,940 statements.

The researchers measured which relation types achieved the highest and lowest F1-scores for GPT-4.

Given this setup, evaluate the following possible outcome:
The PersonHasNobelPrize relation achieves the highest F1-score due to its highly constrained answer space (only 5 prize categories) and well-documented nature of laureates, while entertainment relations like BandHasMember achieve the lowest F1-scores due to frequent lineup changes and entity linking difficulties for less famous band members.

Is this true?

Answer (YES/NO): NO